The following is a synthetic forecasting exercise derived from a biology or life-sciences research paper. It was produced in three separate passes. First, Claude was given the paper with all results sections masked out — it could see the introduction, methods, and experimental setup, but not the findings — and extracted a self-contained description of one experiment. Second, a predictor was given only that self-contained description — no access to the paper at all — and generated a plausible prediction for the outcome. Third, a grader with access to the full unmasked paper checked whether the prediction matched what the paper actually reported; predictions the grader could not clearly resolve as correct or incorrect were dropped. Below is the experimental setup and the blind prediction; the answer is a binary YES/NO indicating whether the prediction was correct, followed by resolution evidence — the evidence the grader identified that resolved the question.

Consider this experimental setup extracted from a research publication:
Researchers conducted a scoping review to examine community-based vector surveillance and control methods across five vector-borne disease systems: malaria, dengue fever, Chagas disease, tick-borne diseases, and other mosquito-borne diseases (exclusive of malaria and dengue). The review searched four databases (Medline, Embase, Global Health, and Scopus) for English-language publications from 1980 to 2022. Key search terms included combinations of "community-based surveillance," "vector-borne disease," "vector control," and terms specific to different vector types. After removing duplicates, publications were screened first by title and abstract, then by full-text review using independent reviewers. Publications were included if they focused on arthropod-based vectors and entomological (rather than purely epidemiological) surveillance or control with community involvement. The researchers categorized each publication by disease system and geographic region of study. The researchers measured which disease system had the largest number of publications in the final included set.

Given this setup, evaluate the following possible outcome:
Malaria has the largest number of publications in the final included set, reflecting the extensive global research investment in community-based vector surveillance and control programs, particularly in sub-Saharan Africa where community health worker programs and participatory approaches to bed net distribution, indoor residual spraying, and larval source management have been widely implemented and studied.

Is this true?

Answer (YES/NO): NO